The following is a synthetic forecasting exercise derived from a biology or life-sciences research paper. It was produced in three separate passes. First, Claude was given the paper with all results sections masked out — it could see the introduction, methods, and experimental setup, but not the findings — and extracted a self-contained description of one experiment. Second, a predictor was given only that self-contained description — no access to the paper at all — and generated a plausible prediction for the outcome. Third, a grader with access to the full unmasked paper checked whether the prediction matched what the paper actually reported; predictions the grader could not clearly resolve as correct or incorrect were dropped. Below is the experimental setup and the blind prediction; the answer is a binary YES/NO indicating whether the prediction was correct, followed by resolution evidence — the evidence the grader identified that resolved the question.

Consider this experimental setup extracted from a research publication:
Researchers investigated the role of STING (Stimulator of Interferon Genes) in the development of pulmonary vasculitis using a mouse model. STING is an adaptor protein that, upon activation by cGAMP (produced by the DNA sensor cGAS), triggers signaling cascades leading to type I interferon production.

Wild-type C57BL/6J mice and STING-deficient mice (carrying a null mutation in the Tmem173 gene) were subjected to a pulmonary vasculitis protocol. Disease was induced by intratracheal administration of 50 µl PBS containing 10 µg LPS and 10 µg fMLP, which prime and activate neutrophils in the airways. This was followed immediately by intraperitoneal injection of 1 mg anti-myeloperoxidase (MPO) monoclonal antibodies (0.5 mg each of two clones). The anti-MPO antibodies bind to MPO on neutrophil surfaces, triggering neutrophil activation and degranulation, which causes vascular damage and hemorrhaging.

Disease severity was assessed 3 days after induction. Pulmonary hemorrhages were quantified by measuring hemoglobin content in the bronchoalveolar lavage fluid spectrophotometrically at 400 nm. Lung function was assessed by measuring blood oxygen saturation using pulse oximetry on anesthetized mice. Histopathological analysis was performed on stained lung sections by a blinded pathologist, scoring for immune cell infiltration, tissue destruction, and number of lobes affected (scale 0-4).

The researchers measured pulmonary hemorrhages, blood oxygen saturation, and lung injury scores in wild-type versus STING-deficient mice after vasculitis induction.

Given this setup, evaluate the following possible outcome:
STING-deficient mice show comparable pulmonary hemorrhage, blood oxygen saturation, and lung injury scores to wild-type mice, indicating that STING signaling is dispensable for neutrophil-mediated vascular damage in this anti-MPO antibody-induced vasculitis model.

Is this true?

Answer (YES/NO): NO